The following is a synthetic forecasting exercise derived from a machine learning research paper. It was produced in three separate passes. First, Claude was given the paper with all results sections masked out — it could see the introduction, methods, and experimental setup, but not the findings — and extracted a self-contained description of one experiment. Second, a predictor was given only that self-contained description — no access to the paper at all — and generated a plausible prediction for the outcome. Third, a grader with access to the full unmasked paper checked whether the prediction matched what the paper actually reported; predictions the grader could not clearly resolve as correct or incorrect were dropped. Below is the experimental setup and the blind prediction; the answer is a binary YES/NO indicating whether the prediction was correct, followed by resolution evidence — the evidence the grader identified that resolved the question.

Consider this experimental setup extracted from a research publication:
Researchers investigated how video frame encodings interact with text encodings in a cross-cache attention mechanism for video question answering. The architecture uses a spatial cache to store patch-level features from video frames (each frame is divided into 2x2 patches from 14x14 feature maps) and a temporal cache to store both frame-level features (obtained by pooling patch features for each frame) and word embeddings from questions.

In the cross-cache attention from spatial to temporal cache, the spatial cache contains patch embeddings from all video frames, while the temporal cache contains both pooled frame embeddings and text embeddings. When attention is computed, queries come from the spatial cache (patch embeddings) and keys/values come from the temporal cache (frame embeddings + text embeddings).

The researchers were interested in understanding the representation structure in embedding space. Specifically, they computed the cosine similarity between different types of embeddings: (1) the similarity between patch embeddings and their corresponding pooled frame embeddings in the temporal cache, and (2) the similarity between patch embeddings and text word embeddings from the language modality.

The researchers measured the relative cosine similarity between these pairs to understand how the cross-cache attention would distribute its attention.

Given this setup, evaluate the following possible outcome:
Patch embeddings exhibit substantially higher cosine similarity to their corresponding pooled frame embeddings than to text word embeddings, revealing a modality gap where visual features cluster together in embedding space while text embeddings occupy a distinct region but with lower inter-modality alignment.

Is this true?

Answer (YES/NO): YES